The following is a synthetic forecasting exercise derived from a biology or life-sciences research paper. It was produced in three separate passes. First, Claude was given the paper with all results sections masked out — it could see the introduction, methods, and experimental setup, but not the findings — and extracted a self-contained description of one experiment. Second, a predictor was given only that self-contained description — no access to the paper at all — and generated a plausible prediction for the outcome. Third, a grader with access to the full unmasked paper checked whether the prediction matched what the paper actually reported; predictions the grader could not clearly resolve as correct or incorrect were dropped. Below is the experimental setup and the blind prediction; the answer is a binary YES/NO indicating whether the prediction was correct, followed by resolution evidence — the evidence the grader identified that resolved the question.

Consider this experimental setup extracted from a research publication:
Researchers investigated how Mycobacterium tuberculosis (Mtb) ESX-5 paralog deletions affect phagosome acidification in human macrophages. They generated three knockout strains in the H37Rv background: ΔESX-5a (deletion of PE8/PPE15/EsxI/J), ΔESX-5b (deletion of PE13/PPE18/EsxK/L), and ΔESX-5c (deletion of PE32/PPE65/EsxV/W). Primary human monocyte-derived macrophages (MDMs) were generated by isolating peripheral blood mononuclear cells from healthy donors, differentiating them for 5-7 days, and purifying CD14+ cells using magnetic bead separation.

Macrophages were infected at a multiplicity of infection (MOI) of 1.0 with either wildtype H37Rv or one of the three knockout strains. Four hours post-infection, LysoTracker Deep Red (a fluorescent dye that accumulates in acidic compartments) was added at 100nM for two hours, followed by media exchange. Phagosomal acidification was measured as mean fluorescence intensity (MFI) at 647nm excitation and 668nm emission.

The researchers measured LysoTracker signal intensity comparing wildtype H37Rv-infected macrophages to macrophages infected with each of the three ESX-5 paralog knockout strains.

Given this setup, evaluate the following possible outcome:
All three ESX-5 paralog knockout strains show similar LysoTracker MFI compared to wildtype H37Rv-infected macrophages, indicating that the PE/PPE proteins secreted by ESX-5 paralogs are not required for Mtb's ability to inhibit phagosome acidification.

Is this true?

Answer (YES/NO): NO